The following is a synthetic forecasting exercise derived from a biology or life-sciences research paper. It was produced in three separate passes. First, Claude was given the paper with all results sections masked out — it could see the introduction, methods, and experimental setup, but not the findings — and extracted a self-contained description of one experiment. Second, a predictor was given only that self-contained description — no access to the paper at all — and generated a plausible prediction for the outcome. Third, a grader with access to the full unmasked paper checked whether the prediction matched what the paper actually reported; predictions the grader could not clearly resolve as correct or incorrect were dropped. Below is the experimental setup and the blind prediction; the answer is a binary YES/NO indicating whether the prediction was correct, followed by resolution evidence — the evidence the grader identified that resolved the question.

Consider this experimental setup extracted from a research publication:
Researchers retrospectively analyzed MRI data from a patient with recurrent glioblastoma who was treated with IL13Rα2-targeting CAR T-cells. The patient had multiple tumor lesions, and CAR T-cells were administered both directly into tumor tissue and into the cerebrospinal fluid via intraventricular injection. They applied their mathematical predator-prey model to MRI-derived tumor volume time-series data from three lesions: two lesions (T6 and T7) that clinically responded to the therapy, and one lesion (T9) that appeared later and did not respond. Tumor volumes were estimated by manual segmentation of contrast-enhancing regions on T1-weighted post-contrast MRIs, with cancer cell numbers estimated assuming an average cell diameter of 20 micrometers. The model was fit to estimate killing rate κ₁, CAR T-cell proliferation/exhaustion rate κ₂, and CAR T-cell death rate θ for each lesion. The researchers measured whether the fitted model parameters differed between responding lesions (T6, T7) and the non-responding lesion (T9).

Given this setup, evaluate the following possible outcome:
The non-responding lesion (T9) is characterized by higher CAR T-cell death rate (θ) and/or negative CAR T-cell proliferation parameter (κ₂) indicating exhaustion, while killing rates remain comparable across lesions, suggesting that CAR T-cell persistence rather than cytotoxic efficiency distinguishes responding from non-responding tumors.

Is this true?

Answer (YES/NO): NO